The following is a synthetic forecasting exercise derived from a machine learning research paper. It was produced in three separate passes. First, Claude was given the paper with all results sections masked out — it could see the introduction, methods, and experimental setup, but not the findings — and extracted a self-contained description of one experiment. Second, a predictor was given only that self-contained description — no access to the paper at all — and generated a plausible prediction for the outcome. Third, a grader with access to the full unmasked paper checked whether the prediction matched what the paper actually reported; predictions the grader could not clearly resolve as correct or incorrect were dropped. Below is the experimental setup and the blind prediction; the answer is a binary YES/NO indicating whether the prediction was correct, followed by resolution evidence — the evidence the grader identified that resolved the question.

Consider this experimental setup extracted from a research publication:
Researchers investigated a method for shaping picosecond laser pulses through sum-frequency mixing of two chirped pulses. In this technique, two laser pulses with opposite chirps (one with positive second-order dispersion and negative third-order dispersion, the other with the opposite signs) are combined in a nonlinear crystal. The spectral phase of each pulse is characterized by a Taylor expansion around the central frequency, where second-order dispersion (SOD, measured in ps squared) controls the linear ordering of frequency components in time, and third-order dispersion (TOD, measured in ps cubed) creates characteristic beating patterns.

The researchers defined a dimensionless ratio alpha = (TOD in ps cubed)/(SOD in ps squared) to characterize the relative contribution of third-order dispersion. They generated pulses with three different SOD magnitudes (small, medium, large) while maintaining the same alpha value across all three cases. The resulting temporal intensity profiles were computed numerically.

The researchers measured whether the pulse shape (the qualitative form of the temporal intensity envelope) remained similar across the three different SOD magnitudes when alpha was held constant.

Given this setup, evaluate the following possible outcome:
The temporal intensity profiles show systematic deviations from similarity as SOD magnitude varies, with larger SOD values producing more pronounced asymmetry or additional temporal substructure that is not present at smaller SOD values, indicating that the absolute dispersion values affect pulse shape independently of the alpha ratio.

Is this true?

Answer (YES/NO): NO